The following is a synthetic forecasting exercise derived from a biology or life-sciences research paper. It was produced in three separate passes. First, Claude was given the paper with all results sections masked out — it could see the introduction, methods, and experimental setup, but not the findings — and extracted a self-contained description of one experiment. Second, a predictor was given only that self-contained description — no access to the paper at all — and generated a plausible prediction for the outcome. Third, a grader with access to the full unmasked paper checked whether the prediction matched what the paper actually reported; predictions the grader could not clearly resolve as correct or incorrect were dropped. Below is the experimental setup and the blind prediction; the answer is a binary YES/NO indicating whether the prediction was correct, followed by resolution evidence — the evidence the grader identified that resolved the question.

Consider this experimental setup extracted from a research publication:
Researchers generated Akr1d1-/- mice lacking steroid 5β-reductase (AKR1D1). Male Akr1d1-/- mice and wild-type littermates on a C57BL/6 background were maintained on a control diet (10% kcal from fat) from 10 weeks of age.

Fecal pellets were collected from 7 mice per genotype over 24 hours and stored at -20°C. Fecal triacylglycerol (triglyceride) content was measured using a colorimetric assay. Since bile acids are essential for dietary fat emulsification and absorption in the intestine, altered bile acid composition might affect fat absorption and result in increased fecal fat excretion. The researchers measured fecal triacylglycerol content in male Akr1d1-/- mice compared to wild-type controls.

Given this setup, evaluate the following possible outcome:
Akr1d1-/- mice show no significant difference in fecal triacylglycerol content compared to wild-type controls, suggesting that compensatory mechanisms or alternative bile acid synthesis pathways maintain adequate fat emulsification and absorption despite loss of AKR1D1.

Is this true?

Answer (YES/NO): YES